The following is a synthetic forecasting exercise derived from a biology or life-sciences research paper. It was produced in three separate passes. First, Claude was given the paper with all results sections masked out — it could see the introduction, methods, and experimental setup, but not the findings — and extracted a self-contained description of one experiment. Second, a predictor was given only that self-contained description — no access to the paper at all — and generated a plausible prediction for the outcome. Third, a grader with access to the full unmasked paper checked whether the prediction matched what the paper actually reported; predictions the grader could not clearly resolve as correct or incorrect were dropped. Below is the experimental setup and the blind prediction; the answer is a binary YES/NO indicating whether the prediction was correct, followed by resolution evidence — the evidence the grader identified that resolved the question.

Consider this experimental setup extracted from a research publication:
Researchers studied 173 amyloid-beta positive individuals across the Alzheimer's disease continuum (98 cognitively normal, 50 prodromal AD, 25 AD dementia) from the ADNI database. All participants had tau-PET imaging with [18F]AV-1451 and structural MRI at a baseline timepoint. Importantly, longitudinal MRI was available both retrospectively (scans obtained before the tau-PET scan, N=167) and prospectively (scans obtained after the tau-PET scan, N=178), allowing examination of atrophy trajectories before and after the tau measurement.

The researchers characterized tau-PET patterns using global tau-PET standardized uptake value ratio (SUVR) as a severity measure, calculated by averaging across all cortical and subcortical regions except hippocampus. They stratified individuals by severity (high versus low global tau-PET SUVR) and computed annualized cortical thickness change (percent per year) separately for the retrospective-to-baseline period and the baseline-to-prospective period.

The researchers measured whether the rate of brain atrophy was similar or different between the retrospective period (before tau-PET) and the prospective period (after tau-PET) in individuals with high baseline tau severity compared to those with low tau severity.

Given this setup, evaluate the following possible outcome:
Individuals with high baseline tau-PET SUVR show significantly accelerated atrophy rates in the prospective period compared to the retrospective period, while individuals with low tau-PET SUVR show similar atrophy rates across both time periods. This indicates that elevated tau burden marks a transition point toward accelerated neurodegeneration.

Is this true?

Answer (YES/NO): NO